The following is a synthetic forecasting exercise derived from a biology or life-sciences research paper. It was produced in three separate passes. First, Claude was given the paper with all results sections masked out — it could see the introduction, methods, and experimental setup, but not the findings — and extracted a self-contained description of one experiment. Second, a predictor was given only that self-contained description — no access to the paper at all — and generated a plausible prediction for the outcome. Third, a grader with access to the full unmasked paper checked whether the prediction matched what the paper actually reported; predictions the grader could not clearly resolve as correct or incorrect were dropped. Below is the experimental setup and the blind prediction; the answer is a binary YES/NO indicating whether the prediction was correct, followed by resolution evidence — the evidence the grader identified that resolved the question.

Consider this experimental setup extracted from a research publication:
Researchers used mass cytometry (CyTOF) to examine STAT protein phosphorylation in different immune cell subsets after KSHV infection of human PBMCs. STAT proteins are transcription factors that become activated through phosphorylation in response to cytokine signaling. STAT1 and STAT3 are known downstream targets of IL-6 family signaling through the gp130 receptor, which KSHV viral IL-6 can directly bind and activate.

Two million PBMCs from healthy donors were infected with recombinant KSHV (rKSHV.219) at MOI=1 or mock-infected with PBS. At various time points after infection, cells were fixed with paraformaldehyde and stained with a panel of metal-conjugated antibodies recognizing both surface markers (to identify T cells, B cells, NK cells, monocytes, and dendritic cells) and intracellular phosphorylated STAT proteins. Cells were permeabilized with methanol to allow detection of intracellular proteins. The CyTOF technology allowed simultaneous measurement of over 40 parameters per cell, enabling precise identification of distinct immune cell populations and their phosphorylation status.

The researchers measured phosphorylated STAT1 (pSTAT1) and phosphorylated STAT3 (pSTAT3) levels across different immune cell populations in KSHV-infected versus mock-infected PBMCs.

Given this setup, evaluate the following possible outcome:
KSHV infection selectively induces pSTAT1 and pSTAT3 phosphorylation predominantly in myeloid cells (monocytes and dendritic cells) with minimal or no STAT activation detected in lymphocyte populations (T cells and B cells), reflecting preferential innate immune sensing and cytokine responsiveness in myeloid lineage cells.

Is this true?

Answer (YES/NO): YES